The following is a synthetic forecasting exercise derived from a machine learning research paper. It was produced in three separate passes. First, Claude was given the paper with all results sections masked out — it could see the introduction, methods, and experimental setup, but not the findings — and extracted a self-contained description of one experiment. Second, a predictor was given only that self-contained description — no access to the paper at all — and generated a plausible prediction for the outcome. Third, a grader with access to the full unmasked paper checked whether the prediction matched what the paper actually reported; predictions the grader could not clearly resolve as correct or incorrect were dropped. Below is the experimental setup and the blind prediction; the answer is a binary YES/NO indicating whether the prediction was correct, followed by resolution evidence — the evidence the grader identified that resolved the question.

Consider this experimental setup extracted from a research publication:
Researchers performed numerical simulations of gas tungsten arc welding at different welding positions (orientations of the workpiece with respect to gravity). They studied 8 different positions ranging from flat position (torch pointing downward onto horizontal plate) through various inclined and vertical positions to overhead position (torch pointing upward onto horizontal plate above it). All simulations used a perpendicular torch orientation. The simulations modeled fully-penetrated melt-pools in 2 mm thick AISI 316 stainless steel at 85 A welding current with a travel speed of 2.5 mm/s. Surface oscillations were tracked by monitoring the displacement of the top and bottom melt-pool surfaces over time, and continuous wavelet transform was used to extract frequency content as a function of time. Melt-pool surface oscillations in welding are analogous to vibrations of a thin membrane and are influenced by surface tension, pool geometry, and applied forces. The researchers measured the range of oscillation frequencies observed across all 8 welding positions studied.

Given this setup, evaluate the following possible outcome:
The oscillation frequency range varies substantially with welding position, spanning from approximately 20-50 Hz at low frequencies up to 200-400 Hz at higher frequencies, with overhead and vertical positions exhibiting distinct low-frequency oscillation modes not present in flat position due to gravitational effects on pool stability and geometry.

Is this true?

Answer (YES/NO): NO